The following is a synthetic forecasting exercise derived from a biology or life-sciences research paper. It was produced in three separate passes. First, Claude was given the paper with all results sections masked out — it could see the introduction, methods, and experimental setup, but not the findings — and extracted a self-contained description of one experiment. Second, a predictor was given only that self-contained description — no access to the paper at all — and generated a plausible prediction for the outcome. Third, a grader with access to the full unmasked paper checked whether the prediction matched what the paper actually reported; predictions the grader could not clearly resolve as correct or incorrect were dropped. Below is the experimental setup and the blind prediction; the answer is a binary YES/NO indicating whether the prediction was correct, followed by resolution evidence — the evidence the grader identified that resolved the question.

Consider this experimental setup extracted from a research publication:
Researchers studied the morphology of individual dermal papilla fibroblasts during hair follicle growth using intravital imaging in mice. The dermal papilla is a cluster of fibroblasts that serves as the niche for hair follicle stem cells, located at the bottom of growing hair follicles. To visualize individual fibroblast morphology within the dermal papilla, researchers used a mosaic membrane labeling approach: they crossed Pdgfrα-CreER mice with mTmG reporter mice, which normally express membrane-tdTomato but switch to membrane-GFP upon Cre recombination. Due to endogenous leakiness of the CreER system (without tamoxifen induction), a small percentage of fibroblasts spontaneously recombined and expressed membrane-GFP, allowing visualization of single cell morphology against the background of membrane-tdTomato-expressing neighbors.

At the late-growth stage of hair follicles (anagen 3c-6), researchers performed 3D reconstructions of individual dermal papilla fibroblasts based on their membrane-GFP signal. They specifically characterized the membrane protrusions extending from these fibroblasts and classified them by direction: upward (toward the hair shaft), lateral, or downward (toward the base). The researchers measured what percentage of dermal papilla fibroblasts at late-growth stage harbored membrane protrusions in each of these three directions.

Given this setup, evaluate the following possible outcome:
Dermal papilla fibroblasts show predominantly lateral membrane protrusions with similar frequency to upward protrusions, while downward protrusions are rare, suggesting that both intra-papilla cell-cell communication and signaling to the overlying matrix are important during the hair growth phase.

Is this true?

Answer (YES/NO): NO